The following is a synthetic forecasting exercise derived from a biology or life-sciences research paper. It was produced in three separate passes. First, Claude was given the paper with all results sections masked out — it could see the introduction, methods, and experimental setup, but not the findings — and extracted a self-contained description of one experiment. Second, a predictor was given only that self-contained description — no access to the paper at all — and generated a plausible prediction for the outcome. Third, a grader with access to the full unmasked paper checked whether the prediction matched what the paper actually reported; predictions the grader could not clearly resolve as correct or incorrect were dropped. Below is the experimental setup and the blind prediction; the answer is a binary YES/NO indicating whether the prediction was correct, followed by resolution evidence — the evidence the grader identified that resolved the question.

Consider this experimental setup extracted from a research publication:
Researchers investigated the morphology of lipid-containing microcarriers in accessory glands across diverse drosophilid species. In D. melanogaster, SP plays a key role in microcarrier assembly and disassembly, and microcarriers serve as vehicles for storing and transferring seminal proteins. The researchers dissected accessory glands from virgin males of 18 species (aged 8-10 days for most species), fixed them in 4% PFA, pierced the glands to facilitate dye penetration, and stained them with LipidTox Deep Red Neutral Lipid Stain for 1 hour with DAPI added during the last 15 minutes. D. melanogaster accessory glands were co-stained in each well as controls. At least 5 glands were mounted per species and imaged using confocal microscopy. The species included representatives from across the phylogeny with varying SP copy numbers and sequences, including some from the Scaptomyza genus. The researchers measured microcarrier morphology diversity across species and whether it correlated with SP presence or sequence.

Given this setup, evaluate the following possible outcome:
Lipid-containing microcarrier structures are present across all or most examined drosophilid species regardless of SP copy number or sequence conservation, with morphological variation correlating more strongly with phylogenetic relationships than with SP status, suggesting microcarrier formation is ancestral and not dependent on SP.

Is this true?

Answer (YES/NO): NO